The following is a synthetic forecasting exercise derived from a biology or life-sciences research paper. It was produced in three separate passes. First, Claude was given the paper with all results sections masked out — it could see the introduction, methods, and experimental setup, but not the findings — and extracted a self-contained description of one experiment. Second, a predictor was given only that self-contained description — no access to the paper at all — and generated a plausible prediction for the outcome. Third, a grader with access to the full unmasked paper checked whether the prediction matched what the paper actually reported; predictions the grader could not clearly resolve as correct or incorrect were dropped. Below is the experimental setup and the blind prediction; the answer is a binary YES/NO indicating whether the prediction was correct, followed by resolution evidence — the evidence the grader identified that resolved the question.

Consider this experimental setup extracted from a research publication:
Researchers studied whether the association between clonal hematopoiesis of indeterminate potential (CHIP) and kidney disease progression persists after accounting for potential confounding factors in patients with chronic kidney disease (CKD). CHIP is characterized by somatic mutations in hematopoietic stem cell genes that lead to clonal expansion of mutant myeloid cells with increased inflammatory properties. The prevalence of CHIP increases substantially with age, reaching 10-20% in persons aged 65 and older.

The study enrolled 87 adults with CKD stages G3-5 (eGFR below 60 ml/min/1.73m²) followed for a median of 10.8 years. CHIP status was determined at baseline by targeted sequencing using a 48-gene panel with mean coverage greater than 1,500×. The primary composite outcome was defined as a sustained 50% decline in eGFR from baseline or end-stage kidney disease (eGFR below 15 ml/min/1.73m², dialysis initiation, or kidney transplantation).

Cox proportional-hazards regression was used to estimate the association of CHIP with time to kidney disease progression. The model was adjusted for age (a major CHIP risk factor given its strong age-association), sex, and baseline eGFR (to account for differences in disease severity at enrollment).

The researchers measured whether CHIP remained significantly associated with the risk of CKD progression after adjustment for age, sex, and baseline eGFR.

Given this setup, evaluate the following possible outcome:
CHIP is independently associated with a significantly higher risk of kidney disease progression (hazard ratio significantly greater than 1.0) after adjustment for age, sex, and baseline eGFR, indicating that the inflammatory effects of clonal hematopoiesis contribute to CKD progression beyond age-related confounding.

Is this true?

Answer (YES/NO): NO